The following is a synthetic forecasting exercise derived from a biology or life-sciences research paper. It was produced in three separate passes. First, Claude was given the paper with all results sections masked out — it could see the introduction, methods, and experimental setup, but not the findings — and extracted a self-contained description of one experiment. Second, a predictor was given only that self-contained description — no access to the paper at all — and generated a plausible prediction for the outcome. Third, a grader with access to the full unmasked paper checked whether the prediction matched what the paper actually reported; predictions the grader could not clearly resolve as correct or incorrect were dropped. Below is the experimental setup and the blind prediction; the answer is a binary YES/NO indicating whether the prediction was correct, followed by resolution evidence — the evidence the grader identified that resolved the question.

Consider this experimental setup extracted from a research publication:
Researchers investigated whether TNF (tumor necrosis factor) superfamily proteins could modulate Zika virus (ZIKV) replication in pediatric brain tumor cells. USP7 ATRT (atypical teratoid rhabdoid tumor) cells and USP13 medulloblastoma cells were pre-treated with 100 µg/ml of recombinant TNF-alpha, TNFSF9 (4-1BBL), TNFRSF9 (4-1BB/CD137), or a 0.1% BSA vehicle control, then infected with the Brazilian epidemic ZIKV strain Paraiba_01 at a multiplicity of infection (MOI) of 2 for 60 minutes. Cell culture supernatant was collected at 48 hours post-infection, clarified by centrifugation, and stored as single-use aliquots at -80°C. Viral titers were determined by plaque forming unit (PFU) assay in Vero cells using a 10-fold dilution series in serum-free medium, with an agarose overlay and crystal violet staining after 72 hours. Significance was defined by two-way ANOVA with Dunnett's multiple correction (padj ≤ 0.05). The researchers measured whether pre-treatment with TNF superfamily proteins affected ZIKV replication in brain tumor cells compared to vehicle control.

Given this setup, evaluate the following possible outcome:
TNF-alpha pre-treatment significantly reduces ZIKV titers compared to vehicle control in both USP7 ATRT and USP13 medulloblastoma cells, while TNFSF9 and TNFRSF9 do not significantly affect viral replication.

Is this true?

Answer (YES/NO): NO